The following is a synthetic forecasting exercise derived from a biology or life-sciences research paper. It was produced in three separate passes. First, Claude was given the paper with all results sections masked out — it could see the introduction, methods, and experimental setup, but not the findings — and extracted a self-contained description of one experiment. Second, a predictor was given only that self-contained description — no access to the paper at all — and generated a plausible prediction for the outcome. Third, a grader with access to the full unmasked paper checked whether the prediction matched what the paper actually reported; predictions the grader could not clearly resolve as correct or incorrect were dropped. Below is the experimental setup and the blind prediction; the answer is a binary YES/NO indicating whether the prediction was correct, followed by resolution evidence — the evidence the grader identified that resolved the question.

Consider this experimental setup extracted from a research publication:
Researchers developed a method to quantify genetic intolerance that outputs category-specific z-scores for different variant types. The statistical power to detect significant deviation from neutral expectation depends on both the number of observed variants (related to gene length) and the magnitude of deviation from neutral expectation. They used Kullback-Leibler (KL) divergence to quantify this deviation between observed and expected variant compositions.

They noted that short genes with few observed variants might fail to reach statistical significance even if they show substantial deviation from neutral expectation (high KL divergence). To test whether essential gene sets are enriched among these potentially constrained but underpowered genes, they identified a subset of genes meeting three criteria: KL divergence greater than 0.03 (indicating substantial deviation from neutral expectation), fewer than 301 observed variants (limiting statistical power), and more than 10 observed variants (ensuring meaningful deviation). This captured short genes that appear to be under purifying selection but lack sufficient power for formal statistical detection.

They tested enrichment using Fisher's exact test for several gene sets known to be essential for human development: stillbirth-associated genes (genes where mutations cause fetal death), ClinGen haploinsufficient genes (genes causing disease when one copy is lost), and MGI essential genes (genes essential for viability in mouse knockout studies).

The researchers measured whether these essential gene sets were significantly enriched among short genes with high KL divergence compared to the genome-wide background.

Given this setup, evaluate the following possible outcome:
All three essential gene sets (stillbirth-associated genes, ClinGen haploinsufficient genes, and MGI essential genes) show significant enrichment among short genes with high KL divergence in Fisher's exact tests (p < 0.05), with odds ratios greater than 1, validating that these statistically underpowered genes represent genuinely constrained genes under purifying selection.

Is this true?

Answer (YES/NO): NO